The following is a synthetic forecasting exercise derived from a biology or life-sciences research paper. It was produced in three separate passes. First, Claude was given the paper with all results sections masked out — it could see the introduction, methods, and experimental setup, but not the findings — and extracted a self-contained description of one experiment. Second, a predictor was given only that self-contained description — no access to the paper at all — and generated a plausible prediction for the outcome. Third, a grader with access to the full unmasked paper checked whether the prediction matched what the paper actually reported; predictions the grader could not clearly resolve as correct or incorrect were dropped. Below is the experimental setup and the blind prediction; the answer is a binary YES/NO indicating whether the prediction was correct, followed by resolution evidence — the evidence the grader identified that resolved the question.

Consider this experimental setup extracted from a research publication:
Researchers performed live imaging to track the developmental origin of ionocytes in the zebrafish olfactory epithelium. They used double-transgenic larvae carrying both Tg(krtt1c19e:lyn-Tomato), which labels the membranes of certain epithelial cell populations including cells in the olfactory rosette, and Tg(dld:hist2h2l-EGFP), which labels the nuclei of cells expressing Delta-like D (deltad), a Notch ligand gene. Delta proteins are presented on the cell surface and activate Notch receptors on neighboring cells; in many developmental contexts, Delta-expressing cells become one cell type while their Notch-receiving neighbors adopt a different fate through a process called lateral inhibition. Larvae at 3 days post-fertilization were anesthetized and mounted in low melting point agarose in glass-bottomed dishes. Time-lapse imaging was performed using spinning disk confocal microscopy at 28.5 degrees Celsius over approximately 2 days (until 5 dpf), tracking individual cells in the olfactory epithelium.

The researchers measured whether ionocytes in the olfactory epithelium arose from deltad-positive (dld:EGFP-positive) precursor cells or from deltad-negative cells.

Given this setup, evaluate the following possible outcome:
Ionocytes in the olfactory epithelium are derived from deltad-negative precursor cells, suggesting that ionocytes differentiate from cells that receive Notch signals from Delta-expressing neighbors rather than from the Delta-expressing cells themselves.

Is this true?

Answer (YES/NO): NO